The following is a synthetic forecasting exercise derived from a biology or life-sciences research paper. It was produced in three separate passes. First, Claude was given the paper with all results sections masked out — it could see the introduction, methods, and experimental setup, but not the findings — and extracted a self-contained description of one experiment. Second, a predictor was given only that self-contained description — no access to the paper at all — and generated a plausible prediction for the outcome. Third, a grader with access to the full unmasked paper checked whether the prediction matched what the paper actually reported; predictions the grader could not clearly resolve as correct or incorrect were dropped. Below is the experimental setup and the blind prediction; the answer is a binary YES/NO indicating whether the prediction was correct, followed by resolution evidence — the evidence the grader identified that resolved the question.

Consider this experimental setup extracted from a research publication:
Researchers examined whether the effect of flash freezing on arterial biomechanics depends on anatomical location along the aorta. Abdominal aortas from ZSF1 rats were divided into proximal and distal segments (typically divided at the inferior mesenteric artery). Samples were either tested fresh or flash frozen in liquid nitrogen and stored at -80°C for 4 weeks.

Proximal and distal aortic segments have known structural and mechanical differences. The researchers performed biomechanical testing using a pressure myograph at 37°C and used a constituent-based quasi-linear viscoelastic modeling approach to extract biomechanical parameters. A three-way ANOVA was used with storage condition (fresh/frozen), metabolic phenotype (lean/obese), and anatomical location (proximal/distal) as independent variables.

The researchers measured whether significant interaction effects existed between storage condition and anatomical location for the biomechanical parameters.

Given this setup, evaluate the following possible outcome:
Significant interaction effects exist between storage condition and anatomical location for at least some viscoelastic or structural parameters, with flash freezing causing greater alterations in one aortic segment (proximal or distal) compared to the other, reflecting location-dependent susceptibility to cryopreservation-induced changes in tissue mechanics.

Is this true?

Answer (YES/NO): NO